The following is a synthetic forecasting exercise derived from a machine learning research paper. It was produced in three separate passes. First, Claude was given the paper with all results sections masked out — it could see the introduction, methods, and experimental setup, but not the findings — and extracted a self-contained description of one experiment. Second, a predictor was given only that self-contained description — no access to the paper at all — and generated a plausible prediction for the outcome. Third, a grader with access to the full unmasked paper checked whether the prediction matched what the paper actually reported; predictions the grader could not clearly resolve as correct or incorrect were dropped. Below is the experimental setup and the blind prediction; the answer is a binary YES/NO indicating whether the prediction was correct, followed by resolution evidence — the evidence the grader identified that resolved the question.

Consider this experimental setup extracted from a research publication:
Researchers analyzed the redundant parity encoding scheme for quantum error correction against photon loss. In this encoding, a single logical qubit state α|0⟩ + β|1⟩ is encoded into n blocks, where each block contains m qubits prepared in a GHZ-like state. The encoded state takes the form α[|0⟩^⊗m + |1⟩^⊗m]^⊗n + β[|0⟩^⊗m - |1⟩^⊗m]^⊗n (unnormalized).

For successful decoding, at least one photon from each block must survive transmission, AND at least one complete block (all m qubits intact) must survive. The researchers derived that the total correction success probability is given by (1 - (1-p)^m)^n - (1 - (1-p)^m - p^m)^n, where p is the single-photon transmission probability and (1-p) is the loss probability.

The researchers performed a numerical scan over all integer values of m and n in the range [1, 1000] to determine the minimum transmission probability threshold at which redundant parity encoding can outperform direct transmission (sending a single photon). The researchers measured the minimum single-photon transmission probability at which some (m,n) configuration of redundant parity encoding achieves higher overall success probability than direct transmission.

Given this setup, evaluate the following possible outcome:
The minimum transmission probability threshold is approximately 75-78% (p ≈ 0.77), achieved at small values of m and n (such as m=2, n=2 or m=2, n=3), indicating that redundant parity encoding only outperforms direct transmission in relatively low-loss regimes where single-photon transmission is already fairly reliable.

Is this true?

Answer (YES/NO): NO